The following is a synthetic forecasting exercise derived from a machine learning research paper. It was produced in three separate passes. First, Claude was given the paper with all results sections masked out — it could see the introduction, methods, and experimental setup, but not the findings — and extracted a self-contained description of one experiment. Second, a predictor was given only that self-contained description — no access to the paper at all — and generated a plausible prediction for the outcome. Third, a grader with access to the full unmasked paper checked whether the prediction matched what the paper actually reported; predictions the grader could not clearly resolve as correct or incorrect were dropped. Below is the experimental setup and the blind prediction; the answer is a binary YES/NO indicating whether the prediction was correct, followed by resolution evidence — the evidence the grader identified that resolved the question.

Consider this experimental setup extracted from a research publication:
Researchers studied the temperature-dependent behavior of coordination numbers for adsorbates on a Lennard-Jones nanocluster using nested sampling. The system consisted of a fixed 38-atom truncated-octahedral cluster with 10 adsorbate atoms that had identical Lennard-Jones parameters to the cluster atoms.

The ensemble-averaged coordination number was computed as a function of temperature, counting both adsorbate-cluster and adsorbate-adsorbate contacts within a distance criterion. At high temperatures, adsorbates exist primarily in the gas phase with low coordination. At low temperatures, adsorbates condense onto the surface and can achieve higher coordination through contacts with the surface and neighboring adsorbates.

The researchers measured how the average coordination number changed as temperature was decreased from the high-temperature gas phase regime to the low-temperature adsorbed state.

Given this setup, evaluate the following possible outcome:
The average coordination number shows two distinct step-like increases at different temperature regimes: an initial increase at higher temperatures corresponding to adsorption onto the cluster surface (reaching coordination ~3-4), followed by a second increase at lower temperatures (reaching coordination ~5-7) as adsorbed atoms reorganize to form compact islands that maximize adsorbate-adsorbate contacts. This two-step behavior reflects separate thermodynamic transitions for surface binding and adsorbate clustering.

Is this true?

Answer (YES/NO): NO